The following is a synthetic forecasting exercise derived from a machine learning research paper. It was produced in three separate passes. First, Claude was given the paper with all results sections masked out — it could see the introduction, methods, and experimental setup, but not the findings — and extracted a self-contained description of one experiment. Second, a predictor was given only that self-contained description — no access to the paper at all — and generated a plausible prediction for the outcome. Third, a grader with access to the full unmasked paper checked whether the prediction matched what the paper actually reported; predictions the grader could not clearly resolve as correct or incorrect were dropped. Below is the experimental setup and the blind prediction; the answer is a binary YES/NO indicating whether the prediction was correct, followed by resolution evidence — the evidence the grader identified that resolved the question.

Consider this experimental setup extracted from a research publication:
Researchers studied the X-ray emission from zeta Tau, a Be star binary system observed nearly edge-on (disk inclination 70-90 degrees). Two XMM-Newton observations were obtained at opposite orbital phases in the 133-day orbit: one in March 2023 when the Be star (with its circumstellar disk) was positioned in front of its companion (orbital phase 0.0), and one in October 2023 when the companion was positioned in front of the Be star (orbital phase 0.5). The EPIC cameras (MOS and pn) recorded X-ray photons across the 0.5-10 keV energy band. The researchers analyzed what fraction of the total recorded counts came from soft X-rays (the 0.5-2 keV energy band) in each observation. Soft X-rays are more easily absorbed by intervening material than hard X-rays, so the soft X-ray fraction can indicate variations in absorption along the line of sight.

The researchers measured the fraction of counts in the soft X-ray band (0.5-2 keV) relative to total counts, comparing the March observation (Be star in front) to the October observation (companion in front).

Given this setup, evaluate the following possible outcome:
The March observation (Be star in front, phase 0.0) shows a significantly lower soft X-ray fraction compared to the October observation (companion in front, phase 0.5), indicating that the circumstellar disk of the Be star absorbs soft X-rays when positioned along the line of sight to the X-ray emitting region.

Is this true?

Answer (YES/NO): NO